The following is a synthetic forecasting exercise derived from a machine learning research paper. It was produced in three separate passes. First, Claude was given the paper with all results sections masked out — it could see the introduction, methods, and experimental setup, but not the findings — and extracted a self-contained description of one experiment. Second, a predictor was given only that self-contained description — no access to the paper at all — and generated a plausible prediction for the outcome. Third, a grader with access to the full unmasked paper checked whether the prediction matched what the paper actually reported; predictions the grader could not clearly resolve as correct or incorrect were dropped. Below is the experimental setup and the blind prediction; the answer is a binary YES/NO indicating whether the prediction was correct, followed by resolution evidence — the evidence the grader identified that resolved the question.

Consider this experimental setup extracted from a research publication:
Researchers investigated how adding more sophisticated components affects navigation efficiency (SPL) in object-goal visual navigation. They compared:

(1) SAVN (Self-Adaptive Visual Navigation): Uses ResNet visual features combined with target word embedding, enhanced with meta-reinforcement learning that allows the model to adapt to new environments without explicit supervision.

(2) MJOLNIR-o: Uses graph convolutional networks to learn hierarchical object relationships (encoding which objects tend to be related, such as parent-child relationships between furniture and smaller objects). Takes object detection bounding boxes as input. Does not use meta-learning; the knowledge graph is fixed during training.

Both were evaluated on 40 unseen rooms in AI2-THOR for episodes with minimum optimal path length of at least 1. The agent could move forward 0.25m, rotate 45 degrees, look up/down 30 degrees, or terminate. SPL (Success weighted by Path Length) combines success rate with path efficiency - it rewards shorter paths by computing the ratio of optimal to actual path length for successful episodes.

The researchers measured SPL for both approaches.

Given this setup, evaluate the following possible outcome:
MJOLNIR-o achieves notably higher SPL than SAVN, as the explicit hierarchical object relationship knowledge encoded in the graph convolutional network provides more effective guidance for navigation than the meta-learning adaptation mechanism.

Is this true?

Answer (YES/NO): YES